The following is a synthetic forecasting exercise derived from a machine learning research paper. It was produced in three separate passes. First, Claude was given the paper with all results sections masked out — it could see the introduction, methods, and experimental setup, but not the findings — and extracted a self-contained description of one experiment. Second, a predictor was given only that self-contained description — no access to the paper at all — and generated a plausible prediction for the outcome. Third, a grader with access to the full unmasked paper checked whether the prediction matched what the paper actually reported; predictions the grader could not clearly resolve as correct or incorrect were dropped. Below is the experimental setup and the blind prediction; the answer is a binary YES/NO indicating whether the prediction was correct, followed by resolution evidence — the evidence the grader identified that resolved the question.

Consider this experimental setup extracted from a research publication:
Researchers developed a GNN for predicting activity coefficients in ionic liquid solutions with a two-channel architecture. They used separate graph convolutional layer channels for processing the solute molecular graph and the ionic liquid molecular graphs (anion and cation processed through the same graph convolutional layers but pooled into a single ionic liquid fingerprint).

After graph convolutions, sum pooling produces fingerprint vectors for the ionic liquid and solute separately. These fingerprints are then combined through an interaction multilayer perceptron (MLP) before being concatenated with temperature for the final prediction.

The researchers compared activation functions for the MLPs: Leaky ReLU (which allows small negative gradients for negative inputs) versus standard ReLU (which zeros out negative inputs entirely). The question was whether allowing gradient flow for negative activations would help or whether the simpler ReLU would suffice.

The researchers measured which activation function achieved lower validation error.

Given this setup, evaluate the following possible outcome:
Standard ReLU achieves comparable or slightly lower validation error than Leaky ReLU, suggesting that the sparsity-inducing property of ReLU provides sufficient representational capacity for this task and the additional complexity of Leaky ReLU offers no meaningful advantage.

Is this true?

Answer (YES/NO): NO